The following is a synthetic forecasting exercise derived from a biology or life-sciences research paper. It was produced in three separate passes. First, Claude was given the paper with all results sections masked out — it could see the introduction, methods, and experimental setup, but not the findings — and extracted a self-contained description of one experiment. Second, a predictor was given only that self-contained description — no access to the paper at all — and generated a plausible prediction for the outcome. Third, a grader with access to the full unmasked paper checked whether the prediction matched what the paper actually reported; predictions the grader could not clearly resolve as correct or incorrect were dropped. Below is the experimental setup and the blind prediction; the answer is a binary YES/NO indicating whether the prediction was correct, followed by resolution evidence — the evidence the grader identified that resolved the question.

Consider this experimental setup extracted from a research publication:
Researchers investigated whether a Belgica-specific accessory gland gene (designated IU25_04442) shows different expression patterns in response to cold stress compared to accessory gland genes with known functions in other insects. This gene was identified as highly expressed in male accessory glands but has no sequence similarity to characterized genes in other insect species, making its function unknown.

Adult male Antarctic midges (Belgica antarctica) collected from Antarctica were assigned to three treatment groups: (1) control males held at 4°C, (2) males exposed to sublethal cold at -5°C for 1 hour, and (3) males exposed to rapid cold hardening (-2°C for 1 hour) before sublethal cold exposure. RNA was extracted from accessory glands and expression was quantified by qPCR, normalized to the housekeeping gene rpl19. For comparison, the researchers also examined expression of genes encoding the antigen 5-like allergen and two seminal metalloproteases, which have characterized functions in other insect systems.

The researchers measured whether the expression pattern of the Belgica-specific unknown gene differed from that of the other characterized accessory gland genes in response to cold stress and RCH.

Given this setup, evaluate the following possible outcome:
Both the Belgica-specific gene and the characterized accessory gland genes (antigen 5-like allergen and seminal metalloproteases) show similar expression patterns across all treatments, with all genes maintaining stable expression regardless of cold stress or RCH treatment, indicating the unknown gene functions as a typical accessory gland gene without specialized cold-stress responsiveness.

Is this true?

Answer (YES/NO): NO